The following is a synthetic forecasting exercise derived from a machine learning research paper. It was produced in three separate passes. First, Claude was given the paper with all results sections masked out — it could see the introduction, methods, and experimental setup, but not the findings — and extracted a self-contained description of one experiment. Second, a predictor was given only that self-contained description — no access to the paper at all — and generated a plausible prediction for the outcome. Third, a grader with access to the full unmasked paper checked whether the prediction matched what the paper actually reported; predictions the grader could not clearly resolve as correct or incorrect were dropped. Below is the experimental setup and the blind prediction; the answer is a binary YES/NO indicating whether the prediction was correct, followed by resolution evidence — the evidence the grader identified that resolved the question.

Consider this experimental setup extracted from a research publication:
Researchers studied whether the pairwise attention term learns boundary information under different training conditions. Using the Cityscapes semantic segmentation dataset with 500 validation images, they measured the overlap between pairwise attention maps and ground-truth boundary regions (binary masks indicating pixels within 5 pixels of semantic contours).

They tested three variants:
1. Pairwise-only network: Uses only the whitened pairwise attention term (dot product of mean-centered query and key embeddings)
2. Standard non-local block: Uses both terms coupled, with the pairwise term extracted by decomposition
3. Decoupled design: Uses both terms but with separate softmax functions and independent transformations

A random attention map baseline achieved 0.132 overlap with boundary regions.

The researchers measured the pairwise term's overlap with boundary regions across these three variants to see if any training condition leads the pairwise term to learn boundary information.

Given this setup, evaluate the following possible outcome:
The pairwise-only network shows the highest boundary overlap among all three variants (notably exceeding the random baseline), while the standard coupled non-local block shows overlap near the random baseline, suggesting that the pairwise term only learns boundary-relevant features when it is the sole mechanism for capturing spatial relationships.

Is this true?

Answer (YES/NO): NO